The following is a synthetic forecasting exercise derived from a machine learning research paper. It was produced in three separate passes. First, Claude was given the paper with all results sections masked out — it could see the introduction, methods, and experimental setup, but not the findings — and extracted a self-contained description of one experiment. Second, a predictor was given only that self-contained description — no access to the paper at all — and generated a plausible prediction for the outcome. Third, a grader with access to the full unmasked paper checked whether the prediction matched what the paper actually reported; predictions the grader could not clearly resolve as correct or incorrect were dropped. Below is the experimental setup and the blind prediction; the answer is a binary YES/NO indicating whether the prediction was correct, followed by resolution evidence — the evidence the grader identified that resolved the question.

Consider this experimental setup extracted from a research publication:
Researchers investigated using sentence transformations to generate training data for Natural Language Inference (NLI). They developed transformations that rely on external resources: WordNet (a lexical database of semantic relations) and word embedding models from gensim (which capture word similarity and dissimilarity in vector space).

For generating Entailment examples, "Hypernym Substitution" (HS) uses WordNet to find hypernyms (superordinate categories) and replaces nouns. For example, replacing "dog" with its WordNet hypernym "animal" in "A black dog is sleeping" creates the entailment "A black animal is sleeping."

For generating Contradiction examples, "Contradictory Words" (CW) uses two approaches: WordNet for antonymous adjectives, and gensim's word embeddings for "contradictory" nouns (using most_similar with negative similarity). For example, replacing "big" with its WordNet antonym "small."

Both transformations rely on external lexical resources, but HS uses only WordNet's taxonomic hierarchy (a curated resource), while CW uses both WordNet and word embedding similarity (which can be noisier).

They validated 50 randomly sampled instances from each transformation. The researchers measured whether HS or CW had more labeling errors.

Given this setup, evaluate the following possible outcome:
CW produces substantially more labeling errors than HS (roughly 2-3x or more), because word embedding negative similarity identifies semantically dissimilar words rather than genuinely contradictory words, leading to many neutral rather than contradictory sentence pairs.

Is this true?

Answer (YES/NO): NO